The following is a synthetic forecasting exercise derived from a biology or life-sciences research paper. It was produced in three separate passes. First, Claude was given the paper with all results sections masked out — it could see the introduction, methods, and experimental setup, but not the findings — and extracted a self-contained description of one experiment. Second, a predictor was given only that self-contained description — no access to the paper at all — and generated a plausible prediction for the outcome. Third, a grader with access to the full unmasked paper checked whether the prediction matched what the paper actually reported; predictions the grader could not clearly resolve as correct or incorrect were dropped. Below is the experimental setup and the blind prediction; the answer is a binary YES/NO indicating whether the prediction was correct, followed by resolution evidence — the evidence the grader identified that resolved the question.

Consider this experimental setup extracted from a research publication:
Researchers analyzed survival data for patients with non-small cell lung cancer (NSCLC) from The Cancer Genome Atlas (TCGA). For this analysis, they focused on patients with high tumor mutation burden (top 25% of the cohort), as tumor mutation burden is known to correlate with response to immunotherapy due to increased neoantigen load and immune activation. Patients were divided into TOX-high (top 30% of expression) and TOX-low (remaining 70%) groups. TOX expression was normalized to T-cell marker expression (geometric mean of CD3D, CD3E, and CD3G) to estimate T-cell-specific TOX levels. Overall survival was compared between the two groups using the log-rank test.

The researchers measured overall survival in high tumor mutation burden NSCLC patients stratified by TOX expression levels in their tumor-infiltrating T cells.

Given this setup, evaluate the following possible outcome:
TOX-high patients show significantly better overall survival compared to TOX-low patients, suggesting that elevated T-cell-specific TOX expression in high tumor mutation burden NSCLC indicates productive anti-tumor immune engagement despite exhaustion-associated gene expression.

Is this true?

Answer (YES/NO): NO